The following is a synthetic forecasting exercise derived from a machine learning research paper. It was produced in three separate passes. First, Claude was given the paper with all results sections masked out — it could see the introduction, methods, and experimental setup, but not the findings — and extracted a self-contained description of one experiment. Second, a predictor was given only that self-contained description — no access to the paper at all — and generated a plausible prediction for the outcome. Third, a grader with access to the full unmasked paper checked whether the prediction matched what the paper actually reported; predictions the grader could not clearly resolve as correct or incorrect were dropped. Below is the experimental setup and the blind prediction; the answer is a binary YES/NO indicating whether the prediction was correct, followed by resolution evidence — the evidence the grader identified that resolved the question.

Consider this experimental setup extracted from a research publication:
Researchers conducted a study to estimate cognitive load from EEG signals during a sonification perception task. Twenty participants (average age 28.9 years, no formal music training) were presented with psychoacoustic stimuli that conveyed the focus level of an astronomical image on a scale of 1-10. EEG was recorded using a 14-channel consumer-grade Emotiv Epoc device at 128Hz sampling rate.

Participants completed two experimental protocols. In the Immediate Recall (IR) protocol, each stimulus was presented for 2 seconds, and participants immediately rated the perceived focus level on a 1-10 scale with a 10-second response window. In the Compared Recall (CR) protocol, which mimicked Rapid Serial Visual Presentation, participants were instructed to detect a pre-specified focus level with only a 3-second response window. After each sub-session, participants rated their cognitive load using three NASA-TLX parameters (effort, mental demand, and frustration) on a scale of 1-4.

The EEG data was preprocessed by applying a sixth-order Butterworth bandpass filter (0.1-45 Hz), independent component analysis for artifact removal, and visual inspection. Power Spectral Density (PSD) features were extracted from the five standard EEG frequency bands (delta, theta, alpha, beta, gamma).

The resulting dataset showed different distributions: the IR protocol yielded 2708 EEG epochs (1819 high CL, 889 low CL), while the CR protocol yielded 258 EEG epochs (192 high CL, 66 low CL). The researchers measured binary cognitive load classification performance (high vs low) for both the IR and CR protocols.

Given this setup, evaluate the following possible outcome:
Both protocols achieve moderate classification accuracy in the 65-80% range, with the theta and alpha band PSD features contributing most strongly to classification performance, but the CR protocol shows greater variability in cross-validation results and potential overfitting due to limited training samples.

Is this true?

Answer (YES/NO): NO